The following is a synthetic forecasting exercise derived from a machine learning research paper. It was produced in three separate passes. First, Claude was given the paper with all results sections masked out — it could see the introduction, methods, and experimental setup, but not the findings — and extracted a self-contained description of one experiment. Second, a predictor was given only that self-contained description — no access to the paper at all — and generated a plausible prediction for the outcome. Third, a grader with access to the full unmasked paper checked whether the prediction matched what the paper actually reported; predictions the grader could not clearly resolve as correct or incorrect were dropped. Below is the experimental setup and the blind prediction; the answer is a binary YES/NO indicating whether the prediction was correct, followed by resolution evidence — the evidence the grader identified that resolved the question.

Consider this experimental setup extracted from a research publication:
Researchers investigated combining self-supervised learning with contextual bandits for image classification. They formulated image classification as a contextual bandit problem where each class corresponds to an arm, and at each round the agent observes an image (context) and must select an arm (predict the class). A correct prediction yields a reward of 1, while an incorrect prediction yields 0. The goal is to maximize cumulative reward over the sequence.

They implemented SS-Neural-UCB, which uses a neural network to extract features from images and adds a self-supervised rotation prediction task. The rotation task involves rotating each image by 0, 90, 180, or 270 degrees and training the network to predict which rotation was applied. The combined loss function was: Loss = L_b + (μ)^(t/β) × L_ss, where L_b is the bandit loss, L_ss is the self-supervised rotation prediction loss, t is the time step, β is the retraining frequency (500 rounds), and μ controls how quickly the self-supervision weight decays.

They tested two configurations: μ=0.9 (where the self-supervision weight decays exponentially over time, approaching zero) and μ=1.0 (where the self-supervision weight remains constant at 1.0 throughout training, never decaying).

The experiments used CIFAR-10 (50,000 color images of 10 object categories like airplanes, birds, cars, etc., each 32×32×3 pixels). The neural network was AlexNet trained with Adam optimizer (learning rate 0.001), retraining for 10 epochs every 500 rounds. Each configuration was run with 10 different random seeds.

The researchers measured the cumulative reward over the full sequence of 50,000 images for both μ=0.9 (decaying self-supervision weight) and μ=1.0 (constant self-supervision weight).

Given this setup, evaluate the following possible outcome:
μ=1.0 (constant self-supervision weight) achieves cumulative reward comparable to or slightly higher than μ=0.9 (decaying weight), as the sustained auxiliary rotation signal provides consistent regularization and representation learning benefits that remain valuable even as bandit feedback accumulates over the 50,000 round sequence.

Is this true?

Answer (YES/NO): NO